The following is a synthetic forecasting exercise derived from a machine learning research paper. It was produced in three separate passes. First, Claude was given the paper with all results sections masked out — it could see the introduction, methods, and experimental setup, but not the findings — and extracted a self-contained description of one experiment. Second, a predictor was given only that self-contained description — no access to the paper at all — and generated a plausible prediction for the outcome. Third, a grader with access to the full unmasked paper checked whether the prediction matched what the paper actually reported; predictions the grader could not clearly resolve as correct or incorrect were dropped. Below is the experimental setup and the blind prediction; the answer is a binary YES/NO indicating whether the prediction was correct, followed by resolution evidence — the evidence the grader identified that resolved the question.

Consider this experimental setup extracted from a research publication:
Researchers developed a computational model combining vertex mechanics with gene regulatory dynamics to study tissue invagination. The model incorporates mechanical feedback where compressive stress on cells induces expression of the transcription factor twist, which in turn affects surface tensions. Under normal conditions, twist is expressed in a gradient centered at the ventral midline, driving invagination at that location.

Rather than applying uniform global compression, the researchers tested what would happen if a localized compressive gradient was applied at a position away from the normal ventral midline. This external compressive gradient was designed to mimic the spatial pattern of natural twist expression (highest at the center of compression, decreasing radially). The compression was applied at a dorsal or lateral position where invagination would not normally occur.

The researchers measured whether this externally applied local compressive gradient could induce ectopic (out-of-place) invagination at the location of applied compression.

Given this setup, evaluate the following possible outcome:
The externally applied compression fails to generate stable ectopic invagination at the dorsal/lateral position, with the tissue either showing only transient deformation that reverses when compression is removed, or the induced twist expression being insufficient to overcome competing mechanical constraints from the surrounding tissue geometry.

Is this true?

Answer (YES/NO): NO